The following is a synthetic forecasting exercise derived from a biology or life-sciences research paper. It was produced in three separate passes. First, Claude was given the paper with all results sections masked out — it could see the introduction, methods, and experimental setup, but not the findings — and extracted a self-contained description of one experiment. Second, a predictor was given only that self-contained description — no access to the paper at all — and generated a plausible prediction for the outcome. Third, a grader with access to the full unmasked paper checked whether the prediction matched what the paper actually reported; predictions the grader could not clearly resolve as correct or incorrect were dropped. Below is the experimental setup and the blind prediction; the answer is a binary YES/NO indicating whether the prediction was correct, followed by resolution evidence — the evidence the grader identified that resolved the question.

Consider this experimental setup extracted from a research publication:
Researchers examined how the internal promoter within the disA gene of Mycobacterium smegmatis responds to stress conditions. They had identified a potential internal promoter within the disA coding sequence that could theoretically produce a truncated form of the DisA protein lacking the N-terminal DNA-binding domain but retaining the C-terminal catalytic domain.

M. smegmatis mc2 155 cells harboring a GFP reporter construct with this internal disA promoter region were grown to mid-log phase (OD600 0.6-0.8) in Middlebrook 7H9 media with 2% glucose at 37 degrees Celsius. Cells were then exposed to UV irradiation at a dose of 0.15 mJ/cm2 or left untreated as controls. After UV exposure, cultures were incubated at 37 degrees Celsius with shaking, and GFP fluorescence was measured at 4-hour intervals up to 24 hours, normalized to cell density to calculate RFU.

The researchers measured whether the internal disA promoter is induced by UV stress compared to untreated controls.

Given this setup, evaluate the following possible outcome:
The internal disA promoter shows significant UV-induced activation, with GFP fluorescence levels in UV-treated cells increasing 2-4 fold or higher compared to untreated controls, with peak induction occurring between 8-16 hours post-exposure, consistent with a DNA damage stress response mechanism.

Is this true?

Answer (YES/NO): NO